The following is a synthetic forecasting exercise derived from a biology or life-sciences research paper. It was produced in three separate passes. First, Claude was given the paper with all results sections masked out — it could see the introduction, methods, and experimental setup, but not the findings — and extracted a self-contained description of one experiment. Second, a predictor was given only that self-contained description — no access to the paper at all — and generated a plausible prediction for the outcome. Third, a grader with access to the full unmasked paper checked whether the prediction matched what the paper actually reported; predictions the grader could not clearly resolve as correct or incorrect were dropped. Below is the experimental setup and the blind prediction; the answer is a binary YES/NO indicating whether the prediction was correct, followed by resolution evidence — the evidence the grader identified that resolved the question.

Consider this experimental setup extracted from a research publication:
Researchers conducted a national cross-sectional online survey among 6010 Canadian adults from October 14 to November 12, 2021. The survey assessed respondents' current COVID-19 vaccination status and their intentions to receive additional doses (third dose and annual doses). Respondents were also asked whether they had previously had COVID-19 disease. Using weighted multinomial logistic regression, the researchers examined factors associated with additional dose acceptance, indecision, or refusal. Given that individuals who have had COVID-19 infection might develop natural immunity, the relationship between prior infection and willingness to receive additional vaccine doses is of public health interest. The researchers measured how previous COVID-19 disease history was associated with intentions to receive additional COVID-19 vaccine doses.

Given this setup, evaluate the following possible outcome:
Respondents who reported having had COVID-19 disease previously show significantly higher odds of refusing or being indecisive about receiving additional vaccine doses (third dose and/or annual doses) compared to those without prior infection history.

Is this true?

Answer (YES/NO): NO